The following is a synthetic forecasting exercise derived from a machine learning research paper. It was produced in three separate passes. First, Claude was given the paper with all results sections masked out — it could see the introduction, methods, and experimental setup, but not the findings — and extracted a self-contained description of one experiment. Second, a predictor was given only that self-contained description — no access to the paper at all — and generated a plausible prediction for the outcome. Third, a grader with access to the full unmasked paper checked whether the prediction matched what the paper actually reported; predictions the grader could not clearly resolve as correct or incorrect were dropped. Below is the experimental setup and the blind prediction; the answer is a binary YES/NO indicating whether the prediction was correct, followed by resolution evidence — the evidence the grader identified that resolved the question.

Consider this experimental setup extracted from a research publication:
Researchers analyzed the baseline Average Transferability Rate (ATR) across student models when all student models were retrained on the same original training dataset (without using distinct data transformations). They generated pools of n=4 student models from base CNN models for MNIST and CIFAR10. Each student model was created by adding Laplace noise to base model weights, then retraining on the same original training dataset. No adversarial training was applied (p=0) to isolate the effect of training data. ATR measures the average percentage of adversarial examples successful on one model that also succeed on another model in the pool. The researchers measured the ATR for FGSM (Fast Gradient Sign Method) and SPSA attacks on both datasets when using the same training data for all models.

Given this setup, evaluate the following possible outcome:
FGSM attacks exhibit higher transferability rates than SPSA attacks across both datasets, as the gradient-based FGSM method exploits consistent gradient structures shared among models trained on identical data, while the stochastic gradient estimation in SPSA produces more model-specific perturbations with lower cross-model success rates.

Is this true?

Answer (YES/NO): YES